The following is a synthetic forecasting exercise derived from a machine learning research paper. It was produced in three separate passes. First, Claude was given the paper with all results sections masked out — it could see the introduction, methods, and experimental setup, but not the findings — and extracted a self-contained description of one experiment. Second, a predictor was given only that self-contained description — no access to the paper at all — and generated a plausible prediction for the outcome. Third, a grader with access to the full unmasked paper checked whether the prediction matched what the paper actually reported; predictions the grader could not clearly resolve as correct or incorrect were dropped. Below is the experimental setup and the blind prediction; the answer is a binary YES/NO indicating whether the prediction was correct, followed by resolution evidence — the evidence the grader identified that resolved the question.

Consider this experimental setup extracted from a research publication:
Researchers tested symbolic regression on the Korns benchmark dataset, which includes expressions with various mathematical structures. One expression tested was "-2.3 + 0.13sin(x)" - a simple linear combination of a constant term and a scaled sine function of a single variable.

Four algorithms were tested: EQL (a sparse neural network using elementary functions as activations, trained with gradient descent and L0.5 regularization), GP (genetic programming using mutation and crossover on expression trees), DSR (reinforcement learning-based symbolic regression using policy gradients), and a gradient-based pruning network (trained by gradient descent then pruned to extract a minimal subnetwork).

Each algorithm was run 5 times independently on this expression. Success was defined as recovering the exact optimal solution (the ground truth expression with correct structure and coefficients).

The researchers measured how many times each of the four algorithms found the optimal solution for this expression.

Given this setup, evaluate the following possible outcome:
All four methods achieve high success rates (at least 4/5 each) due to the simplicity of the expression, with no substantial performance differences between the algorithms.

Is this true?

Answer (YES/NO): NO